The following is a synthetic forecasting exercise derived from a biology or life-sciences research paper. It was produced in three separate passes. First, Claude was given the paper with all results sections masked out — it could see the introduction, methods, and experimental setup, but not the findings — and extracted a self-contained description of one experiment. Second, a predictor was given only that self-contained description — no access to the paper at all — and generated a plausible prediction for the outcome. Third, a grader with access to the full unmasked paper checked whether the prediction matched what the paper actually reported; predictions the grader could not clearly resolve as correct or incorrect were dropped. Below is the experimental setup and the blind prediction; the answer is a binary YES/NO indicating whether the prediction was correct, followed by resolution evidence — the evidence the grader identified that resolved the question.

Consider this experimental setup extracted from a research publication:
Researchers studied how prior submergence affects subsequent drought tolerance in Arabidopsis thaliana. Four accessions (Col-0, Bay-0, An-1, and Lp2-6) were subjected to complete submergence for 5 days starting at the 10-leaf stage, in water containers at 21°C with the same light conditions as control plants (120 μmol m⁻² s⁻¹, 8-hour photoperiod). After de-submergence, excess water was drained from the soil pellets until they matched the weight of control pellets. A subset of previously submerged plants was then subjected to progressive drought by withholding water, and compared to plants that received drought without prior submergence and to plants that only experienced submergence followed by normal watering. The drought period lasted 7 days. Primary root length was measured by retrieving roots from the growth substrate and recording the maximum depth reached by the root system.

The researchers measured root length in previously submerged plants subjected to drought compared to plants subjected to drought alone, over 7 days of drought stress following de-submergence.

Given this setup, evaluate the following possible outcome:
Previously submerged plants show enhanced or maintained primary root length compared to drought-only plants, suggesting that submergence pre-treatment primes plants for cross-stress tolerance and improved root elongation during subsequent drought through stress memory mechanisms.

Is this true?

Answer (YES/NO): NO